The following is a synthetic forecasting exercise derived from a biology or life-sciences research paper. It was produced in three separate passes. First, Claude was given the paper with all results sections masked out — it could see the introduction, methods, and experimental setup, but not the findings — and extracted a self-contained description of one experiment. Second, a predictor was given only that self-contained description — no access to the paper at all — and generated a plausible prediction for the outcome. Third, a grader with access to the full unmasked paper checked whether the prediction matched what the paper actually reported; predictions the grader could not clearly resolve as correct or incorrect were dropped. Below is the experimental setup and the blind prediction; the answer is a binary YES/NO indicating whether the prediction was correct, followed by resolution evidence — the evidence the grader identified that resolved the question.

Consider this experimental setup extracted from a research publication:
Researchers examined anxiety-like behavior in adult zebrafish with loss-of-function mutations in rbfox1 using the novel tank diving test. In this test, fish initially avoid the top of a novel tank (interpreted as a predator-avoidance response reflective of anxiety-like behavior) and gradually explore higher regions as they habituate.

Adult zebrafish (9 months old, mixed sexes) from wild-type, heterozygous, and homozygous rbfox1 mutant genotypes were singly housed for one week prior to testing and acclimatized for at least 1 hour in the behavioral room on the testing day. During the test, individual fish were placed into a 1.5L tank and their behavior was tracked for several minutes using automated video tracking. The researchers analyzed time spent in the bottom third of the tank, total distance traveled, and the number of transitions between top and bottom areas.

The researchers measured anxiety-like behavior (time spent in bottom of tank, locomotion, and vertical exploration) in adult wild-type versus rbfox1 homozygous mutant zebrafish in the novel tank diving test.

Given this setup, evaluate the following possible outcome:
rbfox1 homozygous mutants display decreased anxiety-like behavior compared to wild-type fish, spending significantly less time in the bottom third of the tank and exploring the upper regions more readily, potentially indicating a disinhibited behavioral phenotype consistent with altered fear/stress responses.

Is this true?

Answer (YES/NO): NO